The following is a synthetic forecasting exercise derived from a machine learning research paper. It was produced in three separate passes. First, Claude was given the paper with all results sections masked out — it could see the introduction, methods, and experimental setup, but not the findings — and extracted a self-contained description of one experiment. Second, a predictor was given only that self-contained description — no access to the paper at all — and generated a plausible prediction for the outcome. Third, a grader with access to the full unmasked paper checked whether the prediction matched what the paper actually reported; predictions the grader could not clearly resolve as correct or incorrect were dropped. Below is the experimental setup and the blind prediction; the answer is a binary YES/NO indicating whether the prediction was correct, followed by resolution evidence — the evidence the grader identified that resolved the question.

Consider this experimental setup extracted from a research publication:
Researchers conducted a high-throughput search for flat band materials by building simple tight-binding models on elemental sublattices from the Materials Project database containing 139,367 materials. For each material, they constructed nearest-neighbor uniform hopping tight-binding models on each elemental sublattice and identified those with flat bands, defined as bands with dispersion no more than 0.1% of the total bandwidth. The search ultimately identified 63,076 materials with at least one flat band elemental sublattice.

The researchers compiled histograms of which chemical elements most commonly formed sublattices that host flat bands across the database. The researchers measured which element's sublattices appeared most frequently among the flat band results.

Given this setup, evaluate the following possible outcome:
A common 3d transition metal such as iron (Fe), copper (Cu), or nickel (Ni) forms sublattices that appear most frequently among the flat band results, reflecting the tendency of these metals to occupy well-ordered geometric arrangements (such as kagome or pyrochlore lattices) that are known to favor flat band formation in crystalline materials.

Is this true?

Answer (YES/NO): NO